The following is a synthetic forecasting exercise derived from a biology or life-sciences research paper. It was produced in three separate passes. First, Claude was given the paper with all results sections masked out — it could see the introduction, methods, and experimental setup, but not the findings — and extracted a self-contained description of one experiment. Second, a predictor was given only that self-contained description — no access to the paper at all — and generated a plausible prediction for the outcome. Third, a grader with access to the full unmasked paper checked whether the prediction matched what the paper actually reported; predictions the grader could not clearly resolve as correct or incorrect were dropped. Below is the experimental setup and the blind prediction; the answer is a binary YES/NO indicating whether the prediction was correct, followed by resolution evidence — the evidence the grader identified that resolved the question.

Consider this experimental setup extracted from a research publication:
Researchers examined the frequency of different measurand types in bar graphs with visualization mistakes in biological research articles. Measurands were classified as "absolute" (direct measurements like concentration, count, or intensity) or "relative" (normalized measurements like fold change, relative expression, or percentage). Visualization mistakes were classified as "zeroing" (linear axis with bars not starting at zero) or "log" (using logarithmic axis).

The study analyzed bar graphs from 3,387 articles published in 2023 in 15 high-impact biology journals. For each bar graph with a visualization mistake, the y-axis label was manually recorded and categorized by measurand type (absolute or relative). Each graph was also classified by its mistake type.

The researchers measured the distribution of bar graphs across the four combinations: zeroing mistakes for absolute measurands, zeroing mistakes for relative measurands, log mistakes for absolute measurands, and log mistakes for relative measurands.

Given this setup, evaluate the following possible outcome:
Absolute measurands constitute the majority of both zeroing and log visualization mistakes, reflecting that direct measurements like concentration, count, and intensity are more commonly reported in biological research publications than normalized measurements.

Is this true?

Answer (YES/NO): NO